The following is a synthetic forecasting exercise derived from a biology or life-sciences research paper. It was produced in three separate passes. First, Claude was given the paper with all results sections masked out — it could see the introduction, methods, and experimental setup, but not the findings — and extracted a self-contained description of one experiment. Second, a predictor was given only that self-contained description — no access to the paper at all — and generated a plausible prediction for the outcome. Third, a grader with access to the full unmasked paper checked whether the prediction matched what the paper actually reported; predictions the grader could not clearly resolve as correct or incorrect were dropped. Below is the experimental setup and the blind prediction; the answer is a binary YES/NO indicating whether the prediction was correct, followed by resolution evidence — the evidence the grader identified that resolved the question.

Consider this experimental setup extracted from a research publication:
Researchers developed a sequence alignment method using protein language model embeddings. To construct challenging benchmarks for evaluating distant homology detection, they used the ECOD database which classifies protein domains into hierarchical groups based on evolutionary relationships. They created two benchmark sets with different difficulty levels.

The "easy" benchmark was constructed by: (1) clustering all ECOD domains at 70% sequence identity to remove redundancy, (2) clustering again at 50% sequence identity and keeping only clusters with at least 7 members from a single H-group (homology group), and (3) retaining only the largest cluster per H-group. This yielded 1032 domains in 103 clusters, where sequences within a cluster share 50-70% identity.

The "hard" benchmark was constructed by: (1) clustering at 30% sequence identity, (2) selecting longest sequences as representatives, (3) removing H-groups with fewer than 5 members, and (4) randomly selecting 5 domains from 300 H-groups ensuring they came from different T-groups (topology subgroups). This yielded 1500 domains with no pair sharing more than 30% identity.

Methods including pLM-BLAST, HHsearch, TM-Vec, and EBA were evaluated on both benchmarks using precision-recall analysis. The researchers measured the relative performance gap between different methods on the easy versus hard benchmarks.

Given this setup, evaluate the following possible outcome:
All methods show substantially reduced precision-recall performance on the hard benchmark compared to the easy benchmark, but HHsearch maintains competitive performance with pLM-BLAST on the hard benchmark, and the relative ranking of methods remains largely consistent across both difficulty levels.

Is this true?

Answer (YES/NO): NO